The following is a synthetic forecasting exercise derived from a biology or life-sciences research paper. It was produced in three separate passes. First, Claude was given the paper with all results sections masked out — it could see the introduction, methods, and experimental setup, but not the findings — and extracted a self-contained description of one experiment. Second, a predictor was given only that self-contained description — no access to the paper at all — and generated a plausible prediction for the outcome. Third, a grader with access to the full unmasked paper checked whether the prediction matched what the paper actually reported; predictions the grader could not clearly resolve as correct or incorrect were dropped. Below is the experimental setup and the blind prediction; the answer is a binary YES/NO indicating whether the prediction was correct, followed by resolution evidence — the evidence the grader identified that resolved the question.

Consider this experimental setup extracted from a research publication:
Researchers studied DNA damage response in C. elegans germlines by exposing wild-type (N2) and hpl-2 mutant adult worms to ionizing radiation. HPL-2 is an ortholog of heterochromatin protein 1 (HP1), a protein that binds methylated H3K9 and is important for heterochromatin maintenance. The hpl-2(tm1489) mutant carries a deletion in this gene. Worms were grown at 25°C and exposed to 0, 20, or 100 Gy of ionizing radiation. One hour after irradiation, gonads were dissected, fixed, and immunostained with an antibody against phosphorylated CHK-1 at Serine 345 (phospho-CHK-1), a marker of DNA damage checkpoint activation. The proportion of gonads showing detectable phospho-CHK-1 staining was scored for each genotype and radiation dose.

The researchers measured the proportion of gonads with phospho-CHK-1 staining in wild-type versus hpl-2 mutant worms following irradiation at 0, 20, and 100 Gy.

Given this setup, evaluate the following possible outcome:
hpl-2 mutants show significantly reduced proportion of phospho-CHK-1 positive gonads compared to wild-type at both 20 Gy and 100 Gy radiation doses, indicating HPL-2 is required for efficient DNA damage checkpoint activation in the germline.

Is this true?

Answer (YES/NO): NO